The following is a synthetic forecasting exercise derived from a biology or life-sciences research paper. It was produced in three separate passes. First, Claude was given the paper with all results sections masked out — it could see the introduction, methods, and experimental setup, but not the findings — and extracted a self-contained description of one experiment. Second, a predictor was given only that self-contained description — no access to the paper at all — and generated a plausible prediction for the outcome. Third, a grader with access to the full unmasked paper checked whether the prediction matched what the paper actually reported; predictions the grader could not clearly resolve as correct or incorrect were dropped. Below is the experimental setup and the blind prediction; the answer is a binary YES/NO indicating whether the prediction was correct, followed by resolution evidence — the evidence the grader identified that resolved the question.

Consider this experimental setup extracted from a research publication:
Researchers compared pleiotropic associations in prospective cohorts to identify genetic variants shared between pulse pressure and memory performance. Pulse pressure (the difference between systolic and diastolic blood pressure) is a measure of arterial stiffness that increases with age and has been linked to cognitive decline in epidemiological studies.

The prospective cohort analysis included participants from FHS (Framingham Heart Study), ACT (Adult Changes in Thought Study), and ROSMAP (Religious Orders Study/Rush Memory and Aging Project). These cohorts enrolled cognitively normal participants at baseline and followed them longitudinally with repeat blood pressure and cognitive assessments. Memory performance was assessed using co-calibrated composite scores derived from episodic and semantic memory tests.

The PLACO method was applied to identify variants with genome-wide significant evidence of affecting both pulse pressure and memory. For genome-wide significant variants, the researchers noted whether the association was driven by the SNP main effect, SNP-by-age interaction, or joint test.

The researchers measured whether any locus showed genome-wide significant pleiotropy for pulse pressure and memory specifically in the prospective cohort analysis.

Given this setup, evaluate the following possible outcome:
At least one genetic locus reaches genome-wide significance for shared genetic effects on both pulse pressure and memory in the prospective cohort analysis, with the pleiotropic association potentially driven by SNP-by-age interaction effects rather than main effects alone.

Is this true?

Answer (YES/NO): NO